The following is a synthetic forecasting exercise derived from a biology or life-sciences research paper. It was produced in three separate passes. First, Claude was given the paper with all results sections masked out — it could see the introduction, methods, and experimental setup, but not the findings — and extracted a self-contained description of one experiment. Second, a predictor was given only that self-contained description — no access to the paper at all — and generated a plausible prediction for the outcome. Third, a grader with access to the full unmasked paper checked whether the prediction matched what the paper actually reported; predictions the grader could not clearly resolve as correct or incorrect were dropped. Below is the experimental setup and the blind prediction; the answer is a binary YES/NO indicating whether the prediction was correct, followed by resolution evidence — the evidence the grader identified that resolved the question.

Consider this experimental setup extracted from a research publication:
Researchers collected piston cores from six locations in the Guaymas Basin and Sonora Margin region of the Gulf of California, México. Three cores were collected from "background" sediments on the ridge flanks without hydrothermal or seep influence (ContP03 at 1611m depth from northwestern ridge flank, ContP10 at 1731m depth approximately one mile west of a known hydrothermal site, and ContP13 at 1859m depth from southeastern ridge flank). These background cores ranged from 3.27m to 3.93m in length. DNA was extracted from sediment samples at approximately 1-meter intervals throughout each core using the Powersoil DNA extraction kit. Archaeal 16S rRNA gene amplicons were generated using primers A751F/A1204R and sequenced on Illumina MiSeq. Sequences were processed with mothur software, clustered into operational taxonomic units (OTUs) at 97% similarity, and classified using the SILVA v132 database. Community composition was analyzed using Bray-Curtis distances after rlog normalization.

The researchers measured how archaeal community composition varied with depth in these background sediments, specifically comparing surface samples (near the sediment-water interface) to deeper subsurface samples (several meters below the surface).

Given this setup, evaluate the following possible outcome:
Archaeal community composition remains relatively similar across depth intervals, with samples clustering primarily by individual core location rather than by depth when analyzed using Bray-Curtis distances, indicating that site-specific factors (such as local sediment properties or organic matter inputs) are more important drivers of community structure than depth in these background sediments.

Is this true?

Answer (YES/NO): NO